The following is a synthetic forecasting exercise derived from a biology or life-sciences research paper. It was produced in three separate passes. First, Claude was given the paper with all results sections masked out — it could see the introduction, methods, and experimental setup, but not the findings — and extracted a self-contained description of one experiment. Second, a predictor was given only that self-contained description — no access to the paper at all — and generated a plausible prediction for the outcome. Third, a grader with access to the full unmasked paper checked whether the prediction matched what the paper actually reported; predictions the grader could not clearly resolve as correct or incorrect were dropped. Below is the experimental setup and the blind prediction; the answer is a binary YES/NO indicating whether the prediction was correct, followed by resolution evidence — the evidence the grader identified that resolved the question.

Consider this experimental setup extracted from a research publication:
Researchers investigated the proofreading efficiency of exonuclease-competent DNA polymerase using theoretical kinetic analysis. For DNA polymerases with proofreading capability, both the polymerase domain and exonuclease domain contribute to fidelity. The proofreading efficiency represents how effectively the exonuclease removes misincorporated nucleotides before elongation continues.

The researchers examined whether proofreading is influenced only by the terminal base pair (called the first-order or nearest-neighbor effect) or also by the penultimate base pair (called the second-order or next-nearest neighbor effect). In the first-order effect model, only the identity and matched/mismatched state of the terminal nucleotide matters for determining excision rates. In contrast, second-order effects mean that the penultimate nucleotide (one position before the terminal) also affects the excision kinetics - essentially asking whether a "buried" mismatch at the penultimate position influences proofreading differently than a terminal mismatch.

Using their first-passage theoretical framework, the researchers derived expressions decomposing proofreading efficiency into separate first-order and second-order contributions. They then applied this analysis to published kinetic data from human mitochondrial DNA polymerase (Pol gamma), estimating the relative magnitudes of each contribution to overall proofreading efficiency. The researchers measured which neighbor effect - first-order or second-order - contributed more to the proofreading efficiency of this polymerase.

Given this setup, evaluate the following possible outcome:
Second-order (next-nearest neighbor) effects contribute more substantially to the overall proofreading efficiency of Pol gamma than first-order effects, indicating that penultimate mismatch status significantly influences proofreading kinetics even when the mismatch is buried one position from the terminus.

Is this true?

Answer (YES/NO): YES